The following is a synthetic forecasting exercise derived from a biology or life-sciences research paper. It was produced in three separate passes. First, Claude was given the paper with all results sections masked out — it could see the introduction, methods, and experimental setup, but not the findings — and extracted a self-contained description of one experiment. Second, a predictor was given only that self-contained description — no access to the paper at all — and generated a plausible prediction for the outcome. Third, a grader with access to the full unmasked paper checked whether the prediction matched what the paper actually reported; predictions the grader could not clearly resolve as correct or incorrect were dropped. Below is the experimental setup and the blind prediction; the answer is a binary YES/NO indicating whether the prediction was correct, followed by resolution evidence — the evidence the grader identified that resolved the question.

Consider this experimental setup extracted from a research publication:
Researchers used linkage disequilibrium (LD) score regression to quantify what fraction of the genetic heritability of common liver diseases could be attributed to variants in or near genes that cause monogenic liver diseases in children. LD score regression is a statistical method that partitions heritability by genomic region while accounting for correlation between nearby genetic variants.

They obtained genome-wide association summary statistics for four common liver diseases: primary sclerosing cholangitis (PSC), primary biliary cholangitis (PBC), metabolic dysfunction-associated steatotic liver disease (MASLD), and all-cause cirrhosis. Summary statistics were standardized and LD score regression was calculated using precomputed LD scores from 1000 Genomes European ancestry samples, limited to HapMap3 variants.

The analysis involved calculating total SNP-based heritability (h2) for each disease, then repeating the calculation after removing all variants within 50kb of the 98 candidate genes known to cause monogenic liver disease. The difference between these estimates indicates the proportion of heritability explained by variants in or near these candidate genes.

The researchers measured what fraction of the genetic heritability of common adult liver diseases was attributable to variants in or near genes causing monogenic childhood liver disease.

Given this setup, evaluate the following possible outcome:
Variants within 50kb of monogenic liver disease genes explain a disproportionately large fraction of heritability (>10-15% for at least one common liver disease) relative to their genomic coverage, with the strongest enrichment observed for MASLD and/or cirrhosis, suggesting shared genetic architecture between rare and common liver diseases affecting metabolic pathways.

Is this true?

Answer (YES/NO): NO